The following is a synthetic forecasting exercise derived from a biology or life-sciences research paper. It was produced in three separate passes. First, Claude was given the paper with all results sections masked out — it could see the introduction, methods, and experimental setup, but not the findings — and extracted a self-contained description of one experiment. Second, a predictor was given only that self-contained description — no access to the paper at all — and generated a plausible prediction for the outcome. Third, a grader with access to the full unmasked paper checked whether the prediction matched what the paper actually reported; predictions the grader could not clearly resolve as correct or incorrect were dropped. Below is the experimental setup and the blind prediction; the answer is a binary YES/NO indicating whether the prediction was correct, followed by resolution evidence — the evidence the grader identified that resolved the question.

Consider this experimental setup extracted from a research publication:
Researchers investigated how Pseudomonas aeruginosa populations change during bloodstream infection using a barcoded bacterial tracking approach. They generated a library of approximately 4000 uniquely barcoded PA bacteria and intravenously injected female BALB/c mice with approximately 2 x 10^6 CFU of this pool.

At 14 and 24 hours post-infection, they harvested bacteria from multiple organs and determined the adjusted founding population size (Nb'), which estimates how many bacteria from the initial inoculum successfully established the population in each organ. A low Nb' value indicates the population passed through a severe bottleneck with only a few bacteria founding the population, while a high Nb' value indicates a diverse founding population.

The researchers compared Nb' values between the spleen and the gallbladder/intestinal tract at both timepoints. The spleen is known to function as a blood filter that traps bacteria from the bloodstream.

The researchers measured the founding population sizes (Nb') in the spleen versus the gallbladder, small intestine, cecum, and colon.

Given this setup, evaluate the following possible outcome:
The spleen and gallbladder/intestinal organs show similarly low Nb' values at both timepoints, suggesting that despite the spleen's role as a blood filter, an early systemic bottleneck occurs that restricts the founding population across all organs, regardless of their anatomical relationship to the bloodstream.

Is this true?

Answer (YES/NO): NO